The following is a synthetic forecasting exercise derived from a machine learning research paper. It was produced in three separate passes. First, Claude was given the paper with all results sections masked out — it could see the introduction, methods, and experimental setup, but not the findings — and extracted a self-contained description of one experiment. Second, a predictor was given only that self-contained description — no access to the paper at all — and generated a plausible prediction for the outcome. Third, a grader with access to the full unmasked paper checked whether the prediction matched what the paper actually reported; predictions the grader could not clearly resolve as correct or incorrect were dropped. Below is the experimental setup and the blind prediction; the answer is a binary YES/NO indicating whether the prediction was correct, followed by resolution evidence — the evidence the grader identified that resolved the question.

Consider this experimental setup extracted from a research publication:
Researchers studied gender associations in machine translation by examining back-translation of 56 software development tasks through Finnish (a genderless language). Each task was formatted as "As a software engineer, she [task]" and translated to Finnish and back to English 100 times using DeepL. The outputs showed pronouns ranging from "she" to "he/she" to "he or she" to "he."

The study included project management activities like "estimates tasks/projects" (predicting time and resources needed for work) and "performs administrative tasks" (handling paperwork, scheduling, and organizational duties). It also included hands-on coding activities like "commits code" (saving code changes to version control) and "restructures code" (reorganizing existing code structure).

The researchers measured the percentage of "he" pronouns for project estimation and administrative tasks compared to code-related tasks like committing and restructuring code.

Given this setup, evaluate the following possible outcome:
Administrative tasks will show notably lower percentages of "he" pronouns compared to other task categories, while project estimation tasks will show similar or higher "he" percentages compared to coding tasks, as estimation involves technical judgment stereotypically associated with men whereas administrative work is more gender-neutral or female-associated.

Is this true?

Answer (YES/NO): NO